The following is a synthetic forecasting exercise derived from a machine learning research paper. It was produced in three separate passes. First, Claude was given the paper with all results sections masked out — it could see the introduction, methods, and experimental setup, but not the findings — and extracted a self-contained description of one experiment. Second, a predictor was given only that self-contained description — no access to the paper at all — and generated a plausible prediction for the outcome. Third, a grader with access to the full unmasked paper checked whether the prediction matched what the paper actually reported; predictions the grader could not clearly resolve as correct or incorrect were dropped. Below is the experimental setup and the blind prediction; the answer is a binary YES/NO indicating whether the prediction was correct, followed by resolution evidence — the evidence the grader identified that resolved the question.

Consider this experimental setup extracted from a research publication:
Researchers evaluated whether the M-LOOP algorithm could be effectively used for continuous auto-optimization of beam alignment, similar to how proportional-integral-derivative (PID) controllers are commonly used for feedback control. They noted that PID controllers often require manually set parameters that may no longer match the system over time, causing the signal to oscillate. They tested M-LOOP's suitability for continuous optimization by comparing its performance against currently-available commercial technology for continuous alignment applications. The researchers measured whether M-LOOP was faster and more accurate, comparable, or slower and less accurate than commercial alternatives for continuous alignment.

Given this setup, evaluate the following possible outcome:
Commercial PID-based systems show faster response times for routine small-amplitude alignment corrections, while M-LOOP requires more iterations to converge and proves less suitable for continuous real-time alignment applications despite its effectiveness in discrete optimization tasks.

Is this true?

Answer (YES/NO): YES